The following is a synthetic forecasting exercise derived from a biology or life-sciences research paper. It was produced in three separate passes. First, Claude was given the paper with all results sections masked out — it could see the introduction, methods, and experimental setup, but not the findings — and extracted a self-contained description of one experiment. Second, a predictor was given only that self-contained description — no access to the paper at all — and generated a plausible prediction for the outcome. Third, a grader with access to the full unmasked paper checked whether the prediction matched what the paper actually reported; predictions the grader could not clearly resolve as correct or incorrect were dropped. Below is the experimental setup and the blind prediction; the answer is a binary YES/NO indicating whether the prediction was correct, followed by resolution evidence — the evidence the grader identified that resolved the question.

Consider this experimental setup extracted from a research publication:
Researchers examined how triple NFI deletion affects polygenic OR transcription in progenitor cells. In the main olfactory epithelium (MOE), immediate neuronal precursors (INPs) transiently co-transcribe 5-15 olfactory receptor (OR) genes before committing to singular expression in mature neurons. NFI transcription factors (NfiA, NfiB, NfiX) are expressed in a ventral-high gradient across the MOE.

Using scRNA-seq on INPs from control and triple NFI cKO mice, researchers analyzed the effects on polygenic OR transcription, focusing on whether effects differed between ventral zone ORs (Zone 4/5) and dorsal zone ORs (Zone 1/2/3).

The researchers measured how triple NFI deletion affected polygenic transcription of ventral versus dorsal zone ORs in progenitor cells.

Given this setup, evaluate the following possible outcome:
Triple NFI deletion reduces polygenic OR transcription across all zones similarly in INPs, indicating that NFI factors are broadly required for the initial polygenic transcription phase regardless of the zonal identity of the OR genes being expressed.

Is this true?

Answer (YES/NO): NO